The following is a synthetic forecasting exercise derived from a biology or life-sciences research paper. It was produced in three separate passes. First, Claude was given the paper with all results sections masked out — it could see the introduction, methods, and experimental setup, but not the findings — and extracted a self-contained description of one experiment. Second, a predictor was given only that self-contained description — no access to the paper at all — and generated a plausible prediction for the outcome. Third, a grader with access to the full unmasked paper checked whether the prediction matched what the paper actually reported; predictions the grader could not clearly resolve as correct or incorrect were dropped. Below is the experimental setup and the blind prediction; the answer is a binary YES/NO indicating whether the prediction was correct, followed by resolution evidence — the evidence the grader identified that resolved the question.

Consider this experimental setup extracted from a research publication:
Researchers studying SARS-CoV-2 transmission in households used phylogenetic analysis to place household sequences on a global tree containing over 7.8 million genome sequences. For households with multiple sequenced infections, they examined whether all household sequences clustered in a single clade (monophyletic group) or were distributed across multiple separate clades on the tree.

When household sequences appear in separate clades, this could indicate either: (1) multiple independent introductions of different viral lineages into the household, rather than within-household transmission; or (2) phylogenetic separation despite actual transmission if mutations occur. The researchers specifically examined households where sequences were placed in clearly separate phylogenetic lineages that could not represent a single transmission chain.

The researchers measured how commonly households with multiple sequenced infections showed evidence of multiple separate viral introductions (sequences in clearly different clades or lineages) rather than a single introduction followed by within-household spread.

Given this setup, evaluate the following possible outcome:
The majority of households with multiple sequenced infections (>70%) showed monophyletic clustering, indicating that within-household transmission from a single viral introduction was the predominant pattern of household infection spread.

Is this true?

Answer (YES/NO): YES